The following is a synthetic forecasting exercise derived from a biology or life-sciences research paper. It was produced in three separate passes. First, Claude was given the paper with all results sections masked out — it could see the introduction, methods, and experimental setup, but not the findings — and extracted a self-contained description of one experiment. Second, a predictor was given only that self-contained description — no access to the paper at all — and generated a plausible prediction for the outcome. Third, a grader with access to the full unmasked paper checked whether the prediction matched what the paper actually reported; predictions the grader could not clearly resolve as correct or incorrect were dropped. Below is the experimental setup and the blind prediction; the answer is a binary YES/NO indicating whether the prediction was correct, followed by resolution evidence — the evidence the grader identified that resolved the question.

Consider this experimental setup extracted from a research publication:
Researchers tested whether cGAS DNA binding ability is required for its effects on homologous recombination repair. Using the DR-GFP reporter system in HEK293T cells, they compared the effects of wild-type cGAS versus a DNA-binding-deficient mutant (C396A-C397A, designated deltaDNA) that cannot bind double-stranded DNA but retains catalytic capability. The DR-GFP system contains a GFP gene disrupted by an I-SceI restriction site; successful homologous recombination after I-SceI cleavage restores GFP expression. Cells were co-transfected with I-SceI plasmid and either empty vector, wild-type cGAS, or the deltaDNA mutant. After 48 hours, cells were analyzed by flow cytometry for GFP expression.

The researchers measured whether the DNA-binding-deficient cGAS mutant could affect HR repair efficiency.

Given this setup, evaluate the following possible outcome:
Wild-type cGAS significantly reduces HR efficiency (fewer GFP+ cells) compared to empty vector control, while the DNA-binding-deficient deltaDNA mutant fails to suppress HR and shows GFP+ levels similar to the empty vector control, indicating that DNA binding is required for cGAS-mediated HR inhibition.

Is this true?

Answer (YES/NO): YES